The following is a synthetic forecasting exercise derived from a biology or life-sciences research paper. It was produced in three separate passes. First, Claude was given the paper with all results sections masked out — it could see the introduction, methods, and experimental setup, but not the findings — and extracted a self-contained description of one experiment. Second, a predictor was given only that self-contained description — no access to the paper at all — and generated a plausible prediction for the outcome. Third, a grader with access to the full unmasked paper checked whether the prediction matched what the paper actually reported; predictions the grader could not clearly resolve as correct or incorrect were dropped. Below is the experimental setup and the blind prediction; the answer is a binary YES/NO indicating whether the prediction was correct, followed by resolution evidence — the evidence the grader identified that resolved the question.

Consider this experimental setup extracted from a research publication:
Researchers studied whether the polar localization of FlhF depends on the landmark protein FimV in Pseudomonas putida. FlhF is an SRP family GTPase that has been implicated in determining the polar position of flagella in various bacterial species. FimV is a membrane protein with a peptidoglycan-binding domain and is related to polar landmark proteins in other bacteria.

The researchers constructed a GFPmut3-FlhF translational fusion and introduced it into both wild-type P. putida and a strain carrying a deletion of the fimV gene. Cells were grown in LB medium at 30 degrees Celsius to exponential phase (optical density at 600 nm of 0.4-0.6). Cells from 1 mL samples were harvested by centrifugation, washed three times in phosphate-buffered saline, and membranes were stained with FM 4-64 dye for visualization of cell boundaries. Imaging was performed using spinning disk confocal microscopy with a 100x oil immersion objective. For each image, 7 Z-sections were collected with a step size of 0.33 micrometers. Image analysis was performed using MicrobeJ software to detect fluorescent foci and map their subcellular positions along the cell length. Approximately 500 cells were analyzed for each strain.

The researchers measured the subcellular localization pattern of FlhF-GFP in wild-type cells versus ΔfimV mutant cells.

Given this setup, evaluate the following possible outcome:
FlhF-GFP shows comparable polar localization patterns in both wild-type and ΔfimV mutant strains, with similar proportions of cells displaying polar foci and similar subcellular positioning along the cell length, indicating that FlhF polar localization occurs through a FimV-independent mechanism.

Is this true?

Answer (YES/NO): NO